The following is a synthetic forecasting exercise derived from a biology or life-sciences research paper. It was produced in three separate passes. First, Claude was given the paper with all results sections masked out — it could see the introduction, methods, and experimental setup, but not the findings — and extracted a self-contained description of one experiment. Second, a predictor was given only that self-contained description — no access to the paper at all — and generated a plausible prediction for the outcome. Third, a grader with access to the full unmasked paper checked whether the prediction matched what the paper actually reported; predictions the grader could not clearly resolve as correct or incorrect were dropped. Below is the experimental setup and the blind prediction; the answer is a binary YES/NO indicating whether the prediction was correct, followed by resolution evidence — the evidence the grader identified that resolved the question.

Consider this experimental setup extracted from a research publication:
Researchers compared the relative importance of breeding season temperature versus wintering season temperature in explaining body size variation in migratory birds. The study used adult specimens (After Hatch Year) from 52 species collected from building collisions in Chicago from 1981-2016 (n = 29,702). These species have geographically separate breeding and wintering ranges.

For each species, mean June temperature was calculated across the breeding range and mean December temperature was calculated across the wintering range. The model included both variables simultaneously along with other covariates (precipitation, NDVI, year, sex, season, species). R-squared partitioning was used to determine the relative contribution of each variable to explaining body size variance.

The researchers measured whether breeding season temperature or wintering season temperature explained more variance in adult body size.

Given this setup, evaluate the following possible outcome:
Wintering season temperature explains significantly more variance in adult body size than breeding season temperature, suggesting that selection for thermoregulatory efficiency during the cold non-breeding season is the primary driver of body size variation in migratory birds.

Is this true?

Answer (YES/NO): NO